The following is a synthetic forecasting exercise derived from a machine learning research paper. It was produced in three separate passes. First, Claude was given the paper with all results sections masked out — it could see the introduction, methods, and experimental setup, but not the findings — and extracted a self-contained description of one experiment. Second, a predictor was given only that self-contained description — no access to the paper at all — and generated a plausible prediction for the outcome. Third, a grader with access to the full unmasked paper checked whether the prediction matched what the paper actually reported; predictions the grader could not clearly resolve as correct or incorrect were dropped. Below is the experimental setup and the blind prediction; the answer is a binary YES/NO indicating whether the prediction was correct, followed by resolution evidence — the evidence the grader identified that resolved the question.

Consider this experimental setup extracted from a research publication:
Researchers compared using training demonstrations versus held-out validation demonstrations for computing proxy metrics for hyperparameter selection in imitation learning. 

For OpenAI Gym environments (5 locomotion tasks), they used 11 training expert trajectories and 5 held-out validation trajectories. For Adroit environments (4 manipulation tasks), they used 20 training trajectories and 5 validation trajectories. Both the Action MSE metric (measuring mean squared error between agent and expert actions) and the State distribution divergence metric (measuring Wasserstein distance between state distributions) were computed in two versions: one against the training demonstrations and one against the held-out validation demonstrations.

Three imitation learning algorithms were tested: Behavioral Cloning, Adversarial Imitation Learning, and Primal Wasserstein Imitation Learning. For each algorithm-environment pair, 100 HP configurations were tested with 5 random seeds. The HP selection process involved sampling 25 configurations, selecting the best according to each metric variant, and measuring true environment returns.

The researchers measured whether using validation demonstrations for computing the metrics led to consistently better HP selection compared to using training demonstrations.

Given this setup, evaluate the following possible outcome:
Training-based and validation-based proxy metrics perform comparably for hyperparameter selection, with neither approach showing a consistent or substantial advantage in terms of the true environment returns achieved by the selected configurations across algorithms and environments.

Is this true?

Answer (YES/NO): YES